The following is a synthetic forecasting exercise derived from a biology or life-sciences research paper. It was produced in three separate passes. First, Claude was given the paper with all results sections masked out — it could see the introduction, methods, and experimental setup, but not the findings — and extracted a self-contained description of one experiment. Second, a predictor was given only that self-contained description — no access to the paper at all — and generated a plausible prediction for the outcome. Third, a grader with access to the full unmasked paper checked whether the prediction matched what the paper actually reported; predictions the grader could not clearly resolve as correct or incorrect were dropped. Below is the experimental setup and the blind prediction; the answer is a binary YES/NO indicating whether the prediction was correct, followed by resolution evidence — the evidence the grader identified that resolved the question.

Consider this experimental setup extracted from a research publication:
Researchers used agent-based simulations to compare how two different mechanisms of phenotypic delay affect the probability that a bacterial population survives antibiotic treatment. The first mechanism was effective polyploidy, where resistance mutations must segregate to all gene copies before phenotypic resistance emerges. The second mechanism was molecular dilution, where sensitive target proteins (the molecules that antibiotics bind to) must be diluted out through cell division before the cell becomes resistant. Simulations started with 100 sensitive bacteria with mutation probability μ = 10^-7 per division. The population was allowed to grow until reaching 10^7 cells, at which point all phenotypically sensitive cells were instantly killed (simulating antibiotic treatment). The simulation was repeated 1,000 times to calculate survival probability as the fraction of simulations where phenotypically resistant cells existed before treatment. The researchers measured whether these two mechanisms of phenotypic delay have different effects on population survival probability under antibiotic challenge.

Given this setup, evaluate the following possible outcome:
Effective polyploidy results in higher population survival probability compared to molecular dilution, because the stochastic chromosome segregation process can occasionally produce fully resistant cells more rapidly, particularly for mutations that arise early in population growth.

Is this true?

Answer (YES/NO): NO